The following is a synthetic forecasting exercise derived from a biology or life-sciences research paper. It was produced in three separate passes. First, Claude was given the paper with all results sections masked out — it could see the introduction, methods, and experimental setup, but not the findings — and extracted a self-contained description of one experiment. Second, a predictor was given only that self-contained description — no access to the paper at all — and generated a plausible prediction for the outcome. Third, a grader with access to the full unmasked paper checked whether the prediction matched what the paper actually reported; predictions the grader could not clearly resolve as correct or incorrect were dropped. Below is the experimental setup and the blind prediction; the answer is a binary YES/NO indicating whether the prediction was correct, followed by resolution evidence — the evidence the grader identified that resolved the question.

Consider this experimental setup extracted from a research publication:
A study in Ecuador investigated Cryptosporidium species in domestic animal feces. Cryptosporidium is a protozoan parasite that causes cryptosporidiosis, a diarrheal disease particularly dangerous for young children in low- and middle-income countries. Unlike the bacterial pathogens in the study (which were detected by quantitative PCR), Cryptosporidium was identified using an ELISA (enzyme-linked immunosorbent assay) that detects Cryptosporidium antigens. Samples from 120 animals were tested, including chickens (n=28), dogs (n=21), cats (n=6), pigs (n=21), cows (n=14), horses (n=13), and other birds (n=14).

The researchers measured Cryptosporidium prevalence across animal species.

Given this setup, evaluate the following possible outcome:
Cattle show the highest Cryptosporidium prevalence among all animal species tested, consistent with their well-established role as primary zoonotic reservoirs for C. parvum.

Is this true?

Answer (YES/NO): NO